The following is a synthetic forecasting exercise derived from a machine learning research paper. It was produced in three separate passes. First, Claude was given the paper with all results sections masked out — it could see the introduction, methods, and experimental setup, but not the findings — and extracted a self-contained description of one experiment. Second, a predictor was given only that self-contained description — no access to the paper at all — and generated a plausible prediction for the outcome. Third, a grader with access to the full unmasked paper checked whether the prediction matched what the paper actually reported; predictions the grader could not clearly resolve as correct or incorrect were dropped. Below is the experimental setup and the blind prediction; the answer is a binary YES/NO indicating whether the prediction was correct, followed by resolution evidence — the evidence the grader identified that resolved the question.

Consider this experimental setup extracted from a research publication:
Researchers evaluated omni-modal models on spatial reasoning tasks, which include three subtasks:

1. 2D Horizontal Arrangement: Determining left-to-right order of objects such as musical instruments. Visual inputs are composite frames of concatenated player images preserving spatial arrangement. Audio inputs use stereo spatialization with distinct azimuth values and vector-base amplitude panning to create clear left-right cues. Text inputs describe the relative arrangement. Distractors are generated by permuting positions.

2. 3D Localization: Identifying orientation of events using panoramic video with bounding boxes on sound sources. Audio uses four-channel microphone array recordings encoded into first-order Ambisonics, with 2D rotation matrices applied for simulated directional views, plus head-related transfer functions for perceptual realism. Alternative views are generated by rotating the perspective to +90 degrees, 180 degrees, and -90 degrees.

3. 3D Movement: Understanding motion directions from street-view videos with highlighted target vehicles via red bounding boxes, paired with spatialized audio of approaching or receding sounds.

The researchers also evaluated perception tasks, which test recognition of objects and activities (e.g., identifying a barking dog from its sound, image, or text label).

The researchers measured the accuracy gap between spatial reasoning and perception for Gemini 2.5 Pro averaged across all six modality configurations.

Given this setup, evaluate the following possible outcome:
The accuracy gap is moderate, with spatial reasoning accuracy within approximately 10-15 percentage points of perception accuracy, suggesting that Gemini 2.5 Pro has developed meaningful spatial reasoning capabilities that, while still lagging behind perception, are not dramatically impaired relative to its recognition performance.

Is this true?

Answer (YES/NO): NO